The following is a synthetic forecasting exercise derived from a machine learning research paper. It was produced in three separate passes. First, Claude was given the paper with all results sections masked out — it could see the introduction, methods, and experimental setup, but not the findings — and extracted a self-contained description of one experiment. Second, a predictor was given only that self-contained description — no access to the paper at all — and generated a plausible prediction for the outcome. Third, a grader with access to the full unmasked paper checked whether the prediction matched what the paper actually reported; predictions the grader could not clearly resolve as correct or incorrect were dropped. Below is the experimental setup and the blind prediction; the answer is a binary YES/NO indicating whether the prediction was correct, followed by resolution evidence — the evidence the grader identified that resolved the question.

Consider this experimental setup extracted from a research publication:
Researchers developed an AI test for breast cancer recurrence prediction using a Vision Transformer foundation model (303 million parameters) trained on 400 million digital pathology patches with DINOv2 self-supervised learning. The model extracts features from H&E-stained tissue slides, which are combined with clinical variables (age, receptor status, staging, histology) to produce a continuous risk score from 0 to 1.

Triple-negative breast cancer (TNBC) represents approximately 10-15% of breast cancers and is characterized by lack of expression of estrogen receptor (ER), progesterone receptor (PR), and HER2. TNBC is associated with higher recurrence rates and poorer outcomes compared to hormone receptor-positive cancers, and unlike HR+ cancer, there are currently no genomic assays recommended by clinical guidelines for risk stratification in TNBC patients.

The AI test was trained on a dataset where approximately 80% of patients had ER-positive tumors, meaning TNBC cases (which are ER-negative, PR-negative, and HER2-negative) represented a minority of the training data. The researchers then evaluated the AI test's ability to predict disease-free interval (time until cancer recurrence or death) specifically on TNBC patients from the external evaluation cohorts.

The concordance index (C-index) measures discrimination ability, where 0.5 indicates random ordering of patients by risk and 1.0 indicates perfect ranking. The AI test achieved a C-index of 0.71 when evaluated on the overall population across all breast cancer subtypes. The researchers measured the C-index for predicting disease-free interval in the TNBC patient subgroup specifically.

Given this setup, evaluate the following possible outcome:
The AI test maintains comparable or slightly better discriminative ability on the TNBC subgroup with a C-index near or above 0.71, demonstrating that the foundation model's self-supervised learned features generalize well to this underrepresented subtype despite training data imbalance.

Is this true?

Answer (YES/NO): YES